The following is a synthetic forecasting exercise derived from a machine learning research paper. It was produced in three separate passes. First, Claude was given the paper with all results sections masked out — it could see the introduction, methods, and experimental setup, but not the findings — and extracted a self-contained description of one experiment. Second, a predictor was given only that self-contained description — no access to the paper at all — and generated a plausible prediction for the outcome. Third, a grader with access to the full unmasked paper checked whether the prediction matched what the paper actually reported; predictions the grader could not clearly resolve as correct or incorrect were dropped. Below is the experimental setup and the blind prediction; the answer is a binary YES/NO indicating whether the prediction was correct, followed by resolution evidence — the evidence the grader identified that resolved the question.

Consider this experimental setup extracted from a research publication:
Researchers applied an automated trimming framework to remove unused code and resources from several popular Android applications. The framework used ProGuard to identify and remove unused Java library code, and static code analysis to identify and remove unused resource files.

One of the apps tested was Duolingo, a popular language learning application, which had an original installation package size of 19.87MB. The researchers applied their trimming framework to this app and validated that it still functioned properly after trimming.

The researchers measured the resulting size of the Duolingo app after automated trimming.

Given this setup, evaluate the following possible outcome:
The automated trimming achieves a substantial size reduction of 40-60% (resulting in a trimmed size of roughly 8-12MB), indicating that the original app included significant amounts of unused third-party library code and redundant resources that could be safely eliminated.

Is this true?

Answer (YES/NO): NO